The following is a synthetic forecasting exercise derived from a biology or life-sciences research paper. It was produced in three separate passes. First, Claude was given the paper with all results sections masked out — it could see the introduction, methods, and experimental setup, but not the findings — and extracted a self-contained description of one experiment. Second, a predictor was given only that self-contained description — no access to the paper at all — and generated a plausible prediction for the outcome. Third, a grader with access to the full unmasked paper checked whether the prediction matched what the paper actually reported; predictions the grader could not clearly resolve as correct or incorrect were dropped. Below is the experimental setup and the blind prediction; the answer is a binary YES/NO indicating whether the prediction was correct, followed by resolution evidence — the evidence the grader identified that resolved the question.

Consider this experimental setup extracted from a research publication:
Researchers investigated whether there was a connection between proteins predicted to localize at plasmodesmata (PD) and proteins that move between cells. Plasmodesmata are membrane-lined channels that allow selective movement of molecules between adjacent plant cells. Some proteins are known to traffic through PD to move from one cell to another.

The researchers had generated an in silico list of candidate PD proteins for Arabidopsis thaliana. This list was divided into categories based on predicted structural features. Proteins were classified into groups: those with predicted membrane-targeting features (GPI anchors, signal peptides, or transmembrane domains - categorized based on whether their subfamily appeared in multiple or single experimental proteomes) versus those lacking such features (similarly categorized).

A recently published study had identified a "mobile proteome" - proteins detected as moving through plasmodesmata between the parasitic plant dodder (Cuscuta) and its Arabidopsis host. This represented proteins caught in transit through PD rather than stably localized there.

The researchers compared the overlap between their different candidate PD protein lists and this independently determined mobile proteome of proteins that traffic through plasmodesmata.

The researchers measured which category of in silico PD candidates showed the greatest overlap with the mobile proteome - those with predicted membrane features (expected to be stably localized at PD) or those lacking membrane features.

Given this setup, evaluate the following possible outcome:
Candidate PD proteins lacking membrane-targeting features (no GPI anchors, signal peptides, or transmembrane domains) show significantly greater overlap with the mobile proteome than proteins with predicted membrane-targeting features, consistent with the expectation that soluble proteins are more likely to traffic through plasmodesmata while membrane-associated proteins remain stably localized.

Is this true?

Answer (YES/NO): YES